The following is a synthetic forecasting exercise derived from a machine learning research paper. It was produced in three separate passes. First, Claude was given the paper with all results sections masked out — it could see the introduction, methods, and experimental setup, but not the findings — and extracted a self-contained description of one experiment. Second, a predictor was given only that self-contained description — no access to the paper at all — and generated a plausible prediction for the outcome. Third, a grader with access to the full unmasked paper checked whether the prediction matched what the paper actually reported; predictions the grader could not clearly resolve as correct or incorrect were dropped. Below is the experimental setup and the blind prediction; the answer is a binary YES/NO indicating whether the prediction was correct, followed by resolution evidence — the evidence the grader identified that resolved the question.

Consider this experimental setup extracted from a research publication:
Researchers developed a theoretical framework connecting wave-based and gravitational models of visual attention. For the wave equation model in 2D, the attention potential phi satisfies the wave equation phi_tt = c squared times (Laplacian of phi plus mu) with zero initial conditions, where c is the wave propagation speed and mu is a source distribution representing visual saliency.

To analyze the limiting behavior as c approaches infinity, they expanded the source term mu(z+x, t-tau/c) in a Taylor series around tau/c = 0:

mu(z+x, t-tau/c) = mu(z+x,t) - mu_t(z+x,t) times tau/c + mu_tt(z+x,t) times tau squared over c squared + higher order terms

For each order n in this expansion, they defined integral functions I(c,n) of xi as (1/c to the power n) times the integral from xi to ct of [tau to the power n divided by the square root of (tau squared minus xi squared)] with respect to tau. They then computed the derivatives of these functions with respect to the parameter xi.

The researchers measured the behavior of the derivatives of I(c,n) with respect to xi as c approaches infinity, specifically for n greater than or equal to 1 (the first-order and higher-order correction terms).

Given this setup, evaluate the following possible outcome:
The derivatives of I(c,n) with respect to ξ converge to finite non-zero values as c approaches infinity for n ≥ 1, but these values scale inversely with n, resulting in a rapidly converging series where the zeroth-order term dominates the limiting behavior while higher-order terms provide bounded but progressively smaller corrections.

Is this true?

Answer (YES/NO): NO